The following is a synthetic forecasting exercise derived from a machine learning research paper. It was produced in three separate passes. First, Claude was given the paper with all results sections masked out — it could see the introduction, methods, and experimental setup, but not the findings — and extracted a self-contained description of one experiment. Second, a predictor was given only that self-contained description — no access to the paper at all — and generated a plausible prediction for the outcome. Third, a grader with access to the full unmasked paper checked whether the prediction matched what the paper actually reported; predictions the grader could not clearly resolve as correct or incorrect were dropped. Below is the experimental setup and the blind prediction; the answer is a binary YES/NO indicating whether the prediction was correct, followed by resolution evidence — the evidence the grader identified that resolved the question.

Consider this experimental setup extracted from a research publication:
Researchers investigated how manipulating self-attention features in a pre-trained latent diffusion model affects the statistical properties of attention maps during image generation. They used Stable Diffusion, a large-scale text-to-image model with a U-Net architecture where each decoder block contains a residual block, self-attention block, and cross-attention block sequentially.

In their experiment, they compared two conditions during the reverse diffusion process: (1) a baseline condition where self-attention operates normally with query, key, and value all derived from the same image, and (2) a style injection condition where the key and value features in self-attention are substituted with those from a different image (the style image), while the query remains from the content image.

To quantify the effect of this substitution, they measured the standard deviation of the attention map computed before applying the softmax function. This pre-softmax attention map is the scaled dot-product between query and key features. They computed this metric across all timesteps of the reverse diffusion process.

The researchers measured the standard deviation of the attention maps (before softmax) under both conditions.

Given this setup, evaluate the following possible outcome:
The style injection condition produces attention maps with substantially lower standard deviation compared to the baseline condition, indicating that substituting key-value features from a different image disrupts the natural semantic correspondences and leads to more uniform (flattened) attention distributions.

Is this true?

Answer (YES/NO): YES